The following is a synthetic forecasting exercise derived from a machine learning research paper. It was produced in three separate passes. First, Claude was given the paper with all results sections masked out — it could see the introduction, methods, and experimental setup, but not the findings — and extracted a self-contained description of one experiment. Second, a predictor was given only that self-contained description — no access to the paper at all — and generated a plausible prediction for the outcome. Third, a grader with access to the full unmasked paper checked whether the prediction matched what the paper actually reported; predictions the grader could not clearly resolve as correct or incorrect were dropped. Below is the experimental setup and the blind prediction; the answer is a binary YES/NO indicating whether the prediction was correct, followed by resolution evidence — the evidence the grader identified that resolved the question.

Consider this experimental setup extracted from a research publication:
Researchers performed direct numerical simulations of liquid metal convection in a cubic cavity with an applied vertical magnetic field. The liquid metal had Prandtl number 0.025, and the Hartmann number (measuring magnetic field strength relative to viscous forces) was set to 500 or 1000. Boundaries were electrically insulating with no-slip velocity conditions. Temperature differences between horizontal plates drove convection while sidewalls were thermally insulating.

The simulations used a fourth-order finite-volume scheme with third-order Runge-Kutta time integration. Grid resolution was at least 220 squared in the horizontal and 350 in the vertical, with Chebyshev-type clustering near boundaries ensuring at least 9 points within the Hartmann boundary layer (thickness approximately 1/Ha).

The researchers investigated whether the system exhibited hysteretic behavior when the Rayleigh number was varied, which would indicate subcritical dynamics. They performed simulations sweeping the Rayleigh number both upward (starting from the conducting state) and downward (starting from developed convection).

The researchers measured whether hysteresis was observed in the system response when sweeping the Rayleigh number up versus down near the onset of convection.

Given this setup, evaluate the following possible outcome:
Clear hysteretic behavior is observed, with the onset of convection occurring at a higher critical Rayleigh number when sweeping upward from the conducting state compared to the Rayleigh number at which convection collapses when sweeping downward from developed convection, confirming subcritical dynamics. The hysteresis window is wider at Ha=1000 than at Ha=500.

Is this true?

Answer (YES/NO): NO